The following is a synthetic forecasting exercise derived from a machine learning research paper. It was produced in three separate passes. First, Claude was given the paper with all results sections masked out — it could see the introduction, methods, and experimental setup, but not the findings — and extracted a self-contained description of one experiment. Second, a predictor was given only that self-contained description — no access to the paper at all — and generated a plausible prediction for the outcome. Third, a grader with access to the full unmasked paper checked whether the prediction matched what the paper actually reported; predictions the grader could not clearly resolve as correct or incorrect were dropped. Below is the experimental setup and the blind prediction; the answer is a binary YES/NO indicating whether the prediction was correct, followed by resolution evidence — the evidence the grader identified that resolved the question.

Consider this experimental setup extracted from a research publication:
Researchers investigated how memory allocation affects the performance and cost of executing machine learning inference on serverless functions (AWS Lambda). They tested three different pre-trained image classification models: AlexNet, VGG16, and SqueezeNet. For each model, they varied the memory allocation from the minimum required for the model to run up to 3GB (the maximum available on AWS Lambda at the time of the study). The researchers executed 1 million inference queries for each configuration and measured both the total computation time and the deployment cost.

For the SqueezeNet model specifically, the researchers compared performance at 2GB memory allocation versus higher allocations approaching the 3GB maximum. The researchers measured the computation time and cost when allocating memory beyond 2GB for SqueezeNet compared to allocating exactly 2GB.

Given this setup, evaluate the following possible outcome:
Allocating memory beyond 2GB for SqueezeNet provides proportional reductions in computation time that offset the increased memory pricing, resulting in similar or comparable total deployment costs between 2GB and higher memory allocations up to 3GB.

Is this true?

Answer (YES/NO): NO